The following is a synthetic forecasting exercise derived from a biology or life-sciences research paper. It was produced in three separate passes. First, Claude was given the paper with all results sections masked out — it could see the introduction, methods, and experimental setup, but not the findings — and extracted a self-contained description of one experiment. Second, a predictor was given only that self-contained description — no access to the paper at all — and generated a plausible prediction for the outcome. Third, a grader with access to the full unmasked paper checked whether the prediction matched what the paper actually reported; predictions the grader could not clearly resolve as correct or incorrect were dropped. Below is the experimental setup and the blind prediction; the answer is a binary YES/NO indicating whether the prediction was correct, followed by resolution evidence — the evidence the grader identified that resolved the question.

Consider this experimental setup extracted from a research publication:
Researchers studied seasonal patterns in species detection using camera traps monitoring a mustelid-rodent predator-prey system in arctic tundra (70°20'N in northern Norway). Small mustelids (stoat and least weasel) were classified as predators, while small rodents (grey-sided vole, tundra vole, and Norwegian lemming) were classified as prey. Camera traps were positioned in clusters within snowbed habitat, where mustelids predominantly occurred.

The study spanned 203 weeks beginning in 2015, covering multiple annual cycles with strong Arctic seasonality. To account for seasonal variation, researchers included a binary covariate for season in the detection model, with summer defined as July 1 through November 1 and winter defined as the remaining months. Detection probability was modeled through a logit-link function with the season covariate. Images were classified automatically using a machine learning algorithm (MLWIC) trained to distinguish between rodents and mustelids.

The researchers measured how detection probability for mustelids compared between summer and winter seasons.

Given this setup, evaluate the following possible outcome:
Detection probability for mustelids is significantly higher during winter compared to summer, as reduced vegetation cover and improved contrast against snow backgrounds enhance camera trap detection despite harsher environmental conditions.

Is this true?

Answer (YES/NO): NO